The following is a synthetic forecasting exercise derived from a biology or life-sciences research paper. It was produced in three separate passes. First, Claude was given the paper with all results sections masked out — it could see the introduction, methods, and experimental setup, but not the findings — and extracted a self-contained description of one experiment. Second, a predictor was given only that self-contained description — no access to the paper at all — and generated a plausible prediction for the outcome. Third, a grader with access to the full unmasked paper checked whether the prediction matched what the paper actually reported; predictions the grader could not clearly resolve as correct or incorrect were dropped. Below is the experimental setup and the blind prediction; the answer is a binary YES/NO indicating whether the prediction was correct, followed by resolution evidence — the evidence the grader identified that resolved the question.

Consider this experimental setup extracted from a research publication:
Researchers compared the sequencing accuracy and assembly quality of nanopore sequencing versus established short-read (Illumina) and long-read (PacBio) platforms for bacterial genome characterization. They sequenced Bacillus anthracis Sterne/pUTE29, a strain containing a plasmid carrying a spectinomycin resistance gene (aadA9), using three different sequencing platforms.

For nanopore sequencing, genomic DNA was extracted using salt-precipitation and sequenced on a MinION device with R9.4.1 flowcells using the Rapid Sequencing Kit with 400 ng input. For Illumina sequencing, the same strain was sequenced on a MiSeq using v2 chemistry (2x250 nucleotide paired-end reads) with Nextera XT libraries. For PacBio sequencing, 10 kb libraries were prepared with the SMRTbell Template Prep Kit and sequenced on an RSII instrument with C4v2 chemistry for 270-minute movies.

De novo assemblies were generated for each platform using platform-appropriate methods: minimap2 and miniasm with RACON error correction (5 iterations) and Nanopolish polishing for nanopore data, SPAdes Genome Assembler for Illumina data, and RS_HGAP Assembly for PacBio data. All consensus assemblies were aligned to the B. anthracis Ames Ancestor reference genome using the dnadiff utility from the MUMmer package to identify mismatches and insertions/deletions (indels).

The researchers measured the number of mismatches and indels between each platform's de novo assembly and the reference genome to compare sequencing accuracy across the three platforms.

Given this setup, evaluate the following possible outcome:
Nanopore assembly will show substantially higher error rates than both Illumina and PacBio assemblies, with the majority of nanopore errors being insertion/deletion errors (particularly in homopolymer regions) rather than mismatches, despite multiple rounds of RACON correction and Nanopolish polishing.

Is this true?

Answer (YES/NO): YES